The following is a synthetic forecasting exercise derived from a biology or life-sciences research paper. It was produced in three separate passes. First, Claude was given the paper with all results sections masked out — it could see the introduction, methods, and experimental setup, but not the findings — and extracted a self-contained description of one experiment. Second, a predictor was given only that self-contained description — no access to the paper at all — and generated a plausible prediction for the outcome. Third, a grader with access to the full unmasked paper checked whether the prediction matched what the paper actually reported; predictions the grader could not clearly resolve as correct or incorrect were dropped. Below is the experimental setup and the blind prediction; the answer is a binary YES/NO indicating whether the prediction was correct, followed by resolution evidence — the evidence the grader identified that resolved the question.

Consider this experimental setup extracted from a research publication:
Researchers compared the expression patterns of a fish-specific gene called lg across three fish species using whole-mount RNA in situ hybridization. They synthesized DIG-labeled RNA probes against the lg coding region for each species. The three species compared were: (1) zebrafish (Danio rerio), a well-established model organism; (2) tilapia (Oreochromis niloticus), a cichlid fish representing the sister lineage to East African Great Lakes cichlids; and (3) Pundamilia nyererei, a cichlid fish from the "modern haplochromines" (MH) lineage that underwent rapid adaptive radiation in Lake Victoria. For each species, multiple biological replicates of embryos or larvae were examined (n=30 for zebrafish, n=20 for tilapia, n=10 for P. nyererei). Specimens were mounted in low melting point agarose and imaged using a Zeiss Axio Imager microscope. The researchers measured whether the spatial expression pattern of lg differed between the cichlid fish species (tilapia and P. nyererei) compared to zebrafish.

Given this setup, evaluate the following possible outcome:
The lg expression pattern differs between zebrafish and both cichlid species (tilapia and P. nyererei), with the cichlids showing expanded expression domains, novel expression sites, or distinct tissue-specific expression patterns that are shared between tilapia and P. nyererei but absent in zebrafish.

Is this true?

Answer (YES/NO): NO